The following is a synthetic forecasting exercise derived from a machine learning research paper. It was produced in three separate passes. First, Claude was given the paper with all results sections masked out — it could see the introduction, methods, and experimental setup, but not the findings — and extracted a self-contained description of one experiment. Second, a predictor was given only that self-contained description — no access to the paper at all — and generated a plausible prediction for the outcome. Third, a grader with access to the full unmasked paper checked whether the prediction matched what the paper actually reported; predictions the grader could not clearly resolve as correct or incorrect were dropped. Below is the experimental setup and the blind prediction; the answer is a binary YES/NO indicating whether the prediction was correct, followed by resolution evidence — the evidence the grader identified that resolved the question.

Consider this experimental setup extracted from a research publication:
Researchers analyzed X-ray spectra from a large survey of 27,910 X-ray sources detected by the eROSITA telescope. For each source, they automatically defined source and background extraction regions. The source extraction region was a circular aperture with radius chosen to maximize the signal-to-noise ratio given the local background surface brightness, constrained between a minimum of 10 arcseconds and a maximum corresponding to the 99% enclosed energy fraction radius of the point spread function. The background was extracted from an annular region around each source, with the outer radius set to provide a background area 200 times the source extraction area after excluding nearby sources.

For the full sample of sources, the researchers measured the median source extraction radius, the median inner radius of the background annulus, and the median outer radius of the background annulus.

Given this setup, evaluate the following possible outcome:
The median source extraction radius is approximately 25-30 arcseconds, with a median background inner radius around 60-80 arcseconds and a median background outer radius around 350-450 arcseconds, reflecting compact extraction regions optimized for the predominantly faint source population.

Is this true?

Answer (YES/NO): YES